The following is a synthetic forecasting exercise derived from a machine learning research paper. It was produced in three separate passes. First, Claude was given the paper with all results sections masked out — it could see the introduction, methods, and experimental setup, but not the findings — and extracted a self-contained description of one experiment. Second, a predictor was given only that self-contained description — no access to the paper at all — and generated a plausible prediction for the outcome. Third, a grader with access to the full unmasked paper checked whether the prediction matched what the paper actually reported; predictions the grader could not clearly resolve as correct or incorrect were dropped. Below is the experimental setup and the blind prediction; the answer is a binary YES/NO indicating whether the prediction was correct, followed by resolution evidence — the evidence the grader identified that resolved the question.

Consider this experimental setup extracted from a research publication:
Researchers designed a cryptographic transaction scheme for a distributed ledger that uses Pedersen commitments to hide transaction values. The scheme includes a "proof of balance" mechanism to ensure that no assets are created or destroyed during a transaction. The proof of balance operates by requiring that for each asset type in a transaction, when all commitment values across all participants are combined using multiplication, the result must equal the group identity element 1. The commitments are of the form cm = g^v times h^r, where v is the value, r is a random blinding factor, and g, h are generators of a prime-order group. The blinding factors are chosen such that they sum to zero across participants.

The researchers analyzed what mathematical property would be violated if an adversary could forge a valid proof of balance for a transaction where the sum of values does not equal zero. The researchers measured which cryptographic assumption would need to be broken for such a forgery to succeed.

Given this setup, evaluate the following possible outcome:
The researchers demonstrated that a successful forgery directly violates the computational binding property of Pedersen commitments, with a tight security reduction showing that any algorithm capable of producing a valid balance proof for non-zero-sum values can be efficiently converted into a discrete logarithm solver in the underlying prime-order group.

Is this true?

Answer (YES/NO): NO